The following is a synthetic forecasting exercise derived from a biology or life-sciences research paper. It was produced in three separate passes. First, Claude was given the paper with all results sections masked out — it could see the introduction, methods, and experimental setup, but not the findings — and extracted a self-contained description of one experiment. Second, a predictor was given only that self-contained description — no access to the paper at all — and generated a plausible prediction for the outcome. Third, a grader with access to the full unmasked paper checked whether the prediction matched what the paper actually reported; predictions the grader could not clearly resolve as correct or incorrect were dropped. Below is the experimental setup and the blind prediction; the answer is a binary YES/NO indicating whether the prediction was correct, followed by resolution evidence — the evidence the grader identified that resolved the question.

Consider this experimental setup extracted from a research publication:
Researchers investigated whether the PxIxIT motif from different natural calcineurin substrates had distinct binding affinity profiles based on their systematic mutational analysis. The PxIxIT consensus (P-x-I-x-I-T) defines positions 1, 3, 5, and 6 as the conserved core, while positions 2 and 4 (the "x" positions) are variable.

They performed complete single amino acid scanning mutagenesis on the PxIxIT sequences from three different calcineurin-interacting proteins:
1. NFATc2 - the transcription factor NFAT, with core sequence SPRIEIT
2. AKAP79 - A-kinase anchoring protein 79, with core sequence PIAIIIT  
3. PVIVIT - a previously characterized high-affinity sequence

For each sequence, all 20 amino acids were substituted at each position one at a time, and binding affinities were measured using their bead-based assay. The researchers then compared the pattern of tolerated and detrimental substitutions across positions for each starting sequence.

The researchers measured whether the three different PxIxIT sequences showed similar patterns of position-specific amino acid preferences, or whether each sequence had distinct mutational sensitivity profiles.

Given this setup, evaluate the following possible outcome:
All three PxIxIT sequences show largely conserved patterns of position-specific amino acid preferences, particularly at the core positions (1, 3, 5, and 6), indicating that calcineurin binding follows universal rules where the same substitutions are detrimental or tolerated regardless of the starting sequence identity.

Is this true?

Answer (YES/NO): NO